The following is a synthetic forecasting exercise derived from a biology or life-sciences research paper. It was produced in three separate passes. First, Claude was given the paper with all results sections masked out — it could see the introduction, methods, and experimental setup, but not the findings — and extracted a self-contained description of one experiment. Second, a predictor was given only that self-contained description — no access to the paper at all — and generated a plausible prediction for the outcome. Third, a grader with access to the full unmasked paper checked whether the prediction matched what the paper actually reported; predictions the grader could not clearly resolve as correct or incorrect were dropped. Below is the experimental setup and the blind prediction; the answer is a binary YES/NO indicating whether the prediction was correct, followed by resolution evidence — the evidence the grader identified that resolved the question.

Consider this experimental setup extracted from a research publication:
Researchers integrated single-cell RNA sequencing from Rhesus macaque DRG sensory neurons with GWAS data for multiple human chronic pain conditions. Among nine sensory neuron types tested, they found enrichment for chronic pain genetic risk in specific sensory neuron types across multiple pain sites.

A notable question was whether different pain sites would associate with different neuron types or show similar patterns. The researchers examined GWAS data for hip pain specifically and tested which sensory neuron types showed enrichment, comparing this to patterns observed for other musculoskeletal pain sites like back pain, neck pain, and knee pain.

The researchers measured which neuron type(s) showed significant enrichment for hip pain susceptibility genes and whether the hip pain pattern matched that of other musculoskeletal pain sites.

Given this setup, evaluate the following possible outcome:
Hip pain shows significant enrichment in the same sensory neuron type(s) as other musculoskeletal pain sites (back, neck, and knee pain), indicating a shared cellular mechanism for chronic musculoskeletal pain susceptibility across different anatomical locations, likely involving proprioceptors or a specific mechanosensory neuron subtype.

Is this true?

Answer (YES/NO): NO